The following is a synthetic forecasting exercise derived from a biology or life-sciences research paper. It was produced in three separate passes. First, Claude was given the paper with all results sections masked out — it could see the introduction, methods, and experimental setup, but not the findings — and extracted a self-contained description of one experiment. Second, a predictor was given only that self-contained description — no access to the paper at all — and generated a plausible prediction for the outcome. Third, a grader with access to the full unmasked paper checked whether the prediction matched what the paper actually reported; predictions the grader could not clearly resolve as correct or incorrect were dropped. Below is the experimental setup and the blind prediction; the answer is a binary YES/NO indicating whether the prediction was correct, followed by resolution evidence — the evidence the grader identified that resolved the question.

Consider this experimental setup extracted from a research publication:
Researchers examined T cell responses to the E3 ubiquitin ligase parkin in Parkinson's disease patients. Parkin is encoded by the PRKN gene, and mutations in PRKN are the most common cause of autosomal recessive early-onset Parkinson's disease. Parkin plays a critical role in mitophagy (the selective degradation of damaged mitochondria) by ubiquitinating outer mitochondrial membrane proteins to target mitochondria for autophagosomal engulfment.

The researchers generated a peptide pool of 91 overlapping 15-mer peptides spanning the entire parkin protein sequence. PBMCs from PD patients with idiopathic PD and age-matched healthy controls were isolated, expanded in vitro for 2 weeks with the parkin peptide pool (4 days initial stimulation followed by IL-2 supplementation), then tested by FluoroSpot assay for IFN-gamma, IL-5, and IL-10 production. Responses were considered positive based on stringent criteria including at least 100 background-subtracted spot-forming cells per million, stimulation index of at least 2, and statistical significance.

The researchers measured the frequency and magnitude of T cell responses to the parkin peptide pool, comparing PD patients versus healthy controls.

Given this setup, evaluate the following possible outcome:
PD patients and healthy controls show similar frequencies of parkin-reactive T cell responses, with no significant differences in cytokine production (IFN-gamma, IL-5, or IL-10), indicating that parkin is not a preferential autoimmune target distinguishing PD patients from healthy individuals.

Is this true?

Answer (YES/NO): YES